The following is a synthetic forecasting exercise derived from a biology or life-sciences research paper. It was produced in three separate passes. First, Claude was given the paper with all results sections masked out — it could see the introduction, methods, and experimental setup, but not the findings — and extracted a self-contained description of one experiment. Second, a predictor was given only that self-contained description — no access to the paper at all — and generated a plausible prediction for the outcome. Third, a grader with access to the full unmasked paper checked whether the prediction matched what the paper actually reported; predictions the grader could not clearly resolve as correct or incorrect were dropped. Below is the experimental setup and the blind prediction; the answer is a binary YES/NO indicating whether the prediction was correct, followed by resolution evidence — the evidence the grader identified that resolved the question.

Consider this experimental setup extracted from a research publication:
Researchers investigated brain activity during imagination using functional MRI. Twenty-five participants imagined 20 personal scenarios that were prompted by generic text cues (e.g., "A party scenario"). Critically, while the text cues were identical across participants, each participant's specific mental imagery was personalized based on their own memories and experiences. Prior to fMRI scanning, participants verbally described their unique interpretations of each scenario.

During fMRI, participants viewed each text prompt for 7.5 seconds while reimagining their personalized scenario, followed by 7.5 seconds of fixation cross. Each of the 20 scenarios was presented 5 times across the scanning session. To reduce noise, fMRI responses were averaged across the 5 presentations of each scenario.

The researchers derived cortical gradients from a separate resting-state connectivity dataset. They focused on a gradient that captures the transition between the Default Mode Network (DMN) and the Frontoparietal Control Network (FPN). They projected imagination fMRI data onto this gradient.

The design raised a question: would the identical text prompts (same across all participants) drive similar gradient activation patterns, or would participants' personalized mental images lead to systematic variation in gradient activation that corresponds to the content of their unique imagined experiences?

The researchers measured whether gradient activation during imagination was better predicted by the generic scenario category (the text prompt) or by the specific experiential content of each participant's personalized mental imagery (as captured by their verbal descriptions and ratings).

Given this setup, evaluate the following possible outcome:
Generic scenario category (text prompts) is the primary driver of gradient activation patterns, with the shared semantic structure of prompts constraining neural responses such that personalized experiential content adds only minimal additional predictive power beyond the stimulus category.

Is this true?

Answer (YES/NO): NO